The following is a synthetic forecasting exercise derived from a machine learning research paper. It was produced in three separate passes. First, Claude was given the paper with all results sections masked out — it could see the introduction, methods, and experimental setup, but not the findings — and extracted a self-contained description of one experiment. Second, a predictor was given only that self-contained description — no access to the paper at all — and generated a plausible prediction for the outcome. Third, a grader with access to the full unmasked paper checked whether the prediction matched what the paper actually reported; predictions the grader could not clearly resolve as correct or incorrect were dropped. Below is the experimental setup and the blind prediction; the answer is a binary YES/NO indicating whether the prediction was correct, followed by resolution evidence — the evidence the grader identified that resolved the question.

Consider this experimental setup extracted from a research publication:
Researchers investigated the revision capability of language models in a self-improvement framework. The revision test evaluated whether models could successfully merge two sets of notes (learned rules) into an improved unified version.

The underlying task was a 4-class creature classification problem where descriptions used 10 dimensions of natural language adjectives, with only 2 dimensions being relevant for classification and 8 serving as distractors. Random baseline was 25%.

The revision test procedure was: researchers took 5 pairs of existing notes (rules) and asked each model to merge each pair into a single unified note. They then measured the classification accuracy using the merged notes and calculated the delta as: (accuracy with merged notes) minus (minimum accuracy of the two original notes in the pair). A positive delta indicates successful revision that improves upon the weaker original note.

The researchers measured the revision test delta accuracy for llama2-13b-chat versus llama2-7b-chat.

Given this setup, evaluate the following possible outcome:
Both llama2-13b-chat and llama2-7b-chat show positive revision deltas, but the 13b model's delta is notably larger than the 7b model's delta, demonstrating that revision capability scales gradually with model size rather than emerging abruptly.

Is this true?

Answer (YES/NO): NO